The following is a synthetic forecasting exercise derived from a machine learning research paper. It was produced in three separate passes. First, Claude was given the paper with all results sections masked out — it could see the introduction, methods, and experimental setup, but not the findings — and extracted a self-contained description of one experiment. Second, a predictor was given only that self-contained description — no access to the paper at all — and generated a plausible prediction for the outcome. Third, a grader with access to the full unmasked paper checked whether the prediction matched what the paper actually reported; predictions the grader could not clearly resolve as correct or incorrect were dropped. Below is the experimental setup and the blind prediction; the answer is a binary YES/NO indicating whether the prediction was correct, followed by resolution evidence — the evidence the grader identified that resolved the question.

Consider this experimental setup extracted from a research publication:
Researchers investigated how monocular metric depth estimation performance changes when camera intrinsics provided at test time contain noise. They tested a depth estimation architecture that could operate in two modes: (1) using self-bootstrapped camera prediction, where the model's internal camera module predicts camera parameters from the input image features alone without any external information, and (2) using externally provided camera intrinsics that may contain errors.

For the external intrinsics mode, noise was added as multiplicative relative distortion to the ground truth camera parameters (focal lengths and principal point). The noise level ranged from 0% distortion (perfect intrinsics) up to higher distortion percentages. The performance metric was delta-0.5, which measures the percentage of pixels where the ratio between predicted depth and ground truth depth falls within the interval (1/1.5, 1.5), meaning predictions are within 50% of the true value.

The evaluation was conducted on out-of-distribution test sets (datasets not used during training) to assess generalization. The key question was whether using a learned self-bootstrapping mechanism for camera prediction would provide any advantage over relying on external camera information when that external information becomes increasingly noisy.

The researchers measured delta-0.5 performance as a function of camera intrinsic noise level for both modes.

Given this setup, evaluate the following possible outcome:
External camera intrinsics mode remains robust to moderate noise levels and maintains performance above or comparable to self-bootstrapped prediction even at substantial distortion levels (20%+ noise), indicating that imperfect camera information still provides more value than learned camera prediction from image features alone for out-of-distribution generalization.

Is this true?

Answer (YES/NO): NO